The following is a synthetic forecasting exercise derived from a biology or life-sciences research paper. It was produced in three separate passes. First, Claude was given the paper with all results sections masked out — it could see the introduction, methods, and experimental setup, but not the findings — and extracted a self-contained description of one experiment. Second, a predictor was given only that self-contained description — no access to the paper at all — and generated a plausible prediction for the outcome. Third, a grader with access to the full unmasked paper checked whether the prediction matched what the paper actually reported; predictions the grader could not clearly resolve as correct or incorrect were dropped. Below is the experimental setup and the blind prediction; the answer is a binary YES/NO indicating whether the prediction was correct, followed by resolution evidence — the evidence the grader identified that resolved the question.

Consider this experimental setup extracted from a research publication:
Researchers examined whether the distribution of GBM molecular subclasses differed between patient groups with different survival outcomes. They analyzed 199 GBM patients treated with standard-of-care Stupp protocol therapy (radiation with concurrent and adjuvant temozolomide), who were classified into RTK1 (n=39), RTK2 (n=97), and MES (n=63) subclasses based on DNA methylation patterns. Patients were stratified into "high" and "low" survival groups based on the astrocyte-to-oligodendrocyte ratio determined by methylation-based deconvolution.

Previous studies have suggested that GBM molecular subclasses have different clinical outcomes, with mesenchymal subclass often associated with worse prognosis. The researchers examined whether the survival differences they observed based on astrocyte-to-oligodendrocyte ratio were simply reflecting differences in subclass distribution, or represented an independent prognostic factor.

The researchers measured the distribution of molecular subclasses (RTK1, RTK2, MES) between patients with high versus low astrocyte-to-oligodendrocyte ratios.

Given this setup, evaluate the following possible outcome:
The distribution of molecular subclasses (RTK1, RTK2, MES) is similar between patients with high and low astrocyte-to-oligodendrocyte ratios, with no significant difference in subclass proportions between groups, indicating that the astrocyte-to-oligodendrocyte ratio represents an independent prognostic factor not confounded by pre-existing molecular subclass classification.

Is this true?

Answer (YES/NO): NO